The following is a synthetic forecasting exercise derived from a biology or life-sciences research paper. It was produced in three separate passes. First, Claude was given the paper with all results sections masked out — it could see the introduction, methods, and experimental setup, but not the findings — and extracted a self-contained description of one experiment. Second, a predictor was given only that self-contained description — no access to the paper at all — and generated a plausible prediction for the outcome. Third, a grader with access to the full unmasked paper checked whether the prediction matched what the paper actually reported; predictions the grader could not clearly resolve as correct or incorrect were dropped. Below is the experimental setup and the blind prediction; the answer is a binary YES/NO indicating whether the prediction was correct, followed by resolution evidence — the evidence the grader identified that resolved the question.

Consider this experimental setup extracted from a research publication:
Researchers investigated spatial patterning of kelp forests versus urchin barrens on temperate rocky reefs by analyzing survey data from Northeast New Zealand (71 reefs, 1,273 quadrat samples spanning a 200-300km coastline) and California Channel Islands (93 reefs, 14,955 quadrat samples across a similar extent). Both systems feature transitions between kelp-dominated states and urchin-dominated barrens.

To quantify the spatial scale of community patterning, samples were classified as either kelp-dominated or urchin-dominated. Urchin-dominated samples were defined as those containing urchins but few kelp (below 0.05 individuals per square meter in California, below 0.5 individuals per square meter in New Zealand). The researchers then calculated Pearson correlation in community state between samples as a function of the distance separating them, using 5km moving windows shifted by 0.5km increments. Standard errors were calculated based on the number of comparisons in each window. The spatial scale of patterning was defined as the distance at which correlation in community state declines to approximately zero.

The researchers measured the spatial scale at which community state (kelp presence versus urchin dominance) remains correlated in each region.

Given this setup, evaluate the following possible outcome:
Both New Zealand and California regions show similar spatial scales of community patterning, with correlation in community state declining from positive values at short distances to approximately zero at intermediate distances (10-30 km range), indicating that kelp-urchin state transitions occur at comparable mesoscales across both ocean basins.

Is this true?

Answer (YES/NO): NO